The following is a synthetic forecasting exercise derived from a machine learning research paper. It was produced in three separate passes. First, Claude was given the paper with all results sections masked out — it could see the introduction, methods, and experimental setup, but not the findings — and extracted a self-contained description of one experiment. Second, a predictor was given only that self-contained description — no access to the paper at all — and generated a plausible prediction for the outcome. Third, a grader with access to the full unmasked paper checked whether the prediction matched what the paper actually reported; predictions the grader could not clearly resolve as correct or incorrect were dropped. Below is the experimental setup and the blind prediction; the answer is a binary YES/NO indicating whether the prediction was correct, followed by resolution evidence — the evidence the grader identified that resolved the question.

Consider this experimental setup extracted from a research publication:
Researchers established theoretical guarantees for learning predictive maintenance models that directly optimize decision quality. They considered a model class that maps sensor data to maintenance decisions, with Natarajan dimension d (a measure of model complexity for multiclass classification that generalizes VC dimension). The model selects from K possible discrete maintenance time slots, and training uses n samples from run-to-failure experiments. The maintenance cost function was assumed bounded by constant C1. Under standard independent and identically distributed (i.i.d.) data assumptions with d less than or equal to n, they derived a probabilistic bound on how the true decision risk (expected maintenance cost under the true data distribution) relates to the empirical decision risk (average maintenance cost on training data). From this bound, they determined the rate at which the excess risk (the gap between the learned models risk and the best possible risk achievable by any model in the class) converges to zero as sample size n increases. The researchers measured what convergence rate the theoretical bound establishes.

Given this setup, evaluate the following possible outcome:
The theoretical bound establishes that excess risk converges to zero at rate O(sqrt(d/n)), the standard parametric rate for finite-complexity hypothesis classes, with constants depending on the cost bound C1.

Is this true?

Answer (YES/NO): NO